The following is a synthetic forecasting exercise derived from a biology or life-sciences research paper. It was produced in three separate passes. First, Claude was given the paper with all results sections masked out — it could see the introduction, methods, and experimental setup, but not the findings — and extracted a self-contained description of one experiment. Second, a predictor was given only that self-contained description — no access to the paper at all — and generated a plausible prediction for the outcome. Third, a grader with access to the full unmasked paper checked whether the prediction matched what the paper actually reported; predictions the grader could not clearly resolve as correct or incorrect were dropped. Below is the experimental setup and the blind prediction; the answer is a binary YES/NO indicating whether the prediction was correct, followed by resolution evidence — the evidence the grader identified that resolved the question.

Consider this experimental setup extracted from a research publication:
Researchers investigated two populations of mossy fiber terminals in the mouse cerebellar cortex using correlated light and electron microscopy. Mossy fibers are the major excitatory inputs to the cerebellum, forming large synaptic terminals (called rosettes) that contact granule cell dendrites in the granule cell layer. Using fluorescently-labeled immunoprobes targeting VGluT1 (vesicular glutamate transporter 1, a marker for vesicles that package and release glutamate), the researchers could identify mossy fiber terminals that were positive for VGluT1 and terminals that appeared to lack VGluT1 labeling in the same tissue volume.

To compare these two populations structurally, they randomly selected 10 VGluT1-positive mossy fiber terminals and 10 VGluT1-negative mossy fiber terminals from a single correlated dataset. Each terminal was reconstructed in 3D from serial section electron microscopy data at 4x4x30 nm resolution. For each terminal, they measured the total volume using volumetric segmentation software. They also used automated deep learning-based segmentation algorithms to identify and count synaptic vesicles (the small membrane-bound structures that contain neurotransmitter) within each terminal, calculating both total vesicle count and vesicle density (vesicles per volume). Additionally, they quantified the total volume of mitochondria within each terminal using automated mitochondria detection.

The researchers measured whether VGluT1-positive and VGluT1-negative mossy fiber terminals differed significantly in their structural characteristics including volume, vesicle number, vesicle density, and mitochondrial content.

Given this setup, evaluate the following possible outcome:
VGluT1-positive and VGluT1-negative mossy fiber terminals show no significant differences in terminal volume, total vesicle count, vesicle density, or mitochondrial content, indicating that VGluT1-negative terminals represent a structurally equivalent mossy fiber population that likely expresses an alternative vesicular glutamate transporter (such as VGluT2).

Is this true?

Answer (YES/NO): NO